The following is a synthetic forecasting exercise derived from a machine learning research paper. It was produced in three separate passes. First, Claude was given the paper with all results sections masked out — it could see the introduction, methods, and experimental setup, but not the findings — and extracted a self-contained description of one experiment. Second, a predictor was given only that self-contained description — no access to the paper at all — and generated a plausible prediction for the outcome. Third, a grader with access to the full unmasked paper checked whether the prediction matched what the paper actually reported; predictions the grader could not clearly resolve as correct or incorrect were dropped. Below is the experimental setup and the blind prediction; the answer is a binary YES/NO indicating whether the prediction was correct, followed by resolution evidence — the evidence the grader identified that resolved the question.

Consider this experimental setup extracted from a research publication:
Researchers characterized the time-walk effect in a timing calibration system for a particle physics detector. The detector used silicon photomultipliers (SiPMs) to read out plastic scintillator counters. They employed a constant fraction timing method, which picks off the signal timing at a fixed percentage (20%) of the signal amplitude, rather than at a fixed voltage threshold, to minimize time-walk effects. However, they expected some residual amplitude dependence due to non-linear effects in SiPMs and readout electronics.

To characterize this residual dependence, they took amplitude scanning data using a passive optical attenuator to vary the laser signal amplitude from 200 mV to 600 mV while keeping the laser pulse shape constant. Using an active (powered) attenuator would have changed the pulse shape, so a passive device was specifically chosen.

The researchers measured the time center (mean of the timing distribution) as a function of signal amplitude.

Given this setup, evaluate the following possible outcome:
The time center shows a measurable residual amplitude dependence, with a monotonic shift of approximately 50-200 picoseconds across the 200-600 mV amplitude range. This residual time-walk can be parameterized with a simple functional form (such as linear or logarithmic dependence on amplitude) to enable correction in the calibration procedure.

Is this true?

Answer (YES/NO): NO